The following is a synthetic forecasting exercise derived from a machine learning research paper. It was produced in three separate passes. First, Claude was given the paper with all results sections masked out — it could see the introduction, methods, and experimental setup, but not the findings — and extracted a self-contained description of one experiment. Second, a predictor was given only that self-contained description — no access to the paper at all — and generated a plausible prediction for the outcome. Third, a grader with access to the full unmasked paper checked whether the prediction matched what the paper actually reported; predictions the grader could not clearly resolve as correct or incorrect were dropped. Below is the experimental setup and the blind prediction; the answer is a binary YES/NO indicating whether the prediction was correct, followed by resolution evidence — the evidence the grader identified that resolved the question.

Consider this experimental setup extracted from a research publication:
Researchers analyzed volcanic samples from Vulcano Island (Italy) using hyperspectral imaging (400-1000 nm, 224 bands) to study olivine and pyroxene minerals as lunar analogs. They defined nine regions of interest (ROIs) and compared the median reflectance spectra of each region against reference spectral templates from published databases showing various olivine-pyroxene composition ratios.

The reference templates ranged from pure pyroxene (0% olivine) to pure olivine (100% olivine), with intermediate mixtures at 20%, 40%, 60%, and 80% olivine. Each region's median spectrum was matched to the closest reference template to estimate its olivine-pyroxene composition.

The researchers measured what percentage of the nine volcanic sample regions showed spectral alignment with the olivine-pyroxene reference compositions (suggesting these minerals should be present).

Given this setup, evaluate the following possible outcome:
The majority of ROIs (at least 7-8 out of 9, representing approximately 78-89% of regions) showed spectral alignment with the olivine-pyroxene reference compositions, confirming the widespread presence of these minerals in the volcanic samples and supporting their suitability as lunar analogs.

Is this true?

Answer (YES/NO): YES